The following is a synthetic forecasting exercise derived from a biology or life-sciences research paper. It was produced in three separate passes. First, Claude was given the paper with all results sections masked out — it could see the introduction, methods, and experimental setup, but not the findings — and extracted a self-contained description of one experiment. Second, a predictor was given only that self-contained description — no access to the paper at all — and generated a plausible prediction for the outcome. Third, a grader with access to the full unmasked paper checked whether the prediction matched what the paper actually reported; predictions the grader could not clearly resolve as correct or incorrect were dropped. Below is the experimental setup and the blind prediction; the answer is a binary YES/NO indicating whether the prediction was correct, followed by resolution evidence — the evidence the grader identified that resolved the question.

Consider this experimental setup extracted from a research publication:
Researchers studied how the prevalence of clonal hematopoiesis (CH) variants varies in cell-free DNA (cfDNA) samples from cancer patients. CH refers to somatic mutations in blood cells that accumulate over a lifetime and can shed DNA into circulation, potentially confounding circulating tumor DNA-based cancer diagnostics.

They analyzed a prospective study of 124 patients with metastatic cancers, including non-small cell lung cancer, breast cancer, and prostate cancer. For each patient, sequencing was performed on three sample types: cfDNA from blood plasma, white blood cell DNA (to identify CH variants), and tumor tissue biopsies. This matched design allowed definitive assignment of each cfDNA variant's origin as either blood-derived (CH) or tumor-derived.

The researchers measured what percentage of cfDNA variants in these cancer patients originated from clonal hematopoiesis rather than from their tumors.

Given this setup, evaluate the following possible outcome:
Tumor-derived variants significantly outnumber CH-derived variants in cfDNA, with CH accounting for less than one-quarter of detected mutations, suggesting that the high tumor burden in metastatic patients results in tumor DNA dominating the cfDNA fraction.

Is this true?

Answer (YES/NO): NO